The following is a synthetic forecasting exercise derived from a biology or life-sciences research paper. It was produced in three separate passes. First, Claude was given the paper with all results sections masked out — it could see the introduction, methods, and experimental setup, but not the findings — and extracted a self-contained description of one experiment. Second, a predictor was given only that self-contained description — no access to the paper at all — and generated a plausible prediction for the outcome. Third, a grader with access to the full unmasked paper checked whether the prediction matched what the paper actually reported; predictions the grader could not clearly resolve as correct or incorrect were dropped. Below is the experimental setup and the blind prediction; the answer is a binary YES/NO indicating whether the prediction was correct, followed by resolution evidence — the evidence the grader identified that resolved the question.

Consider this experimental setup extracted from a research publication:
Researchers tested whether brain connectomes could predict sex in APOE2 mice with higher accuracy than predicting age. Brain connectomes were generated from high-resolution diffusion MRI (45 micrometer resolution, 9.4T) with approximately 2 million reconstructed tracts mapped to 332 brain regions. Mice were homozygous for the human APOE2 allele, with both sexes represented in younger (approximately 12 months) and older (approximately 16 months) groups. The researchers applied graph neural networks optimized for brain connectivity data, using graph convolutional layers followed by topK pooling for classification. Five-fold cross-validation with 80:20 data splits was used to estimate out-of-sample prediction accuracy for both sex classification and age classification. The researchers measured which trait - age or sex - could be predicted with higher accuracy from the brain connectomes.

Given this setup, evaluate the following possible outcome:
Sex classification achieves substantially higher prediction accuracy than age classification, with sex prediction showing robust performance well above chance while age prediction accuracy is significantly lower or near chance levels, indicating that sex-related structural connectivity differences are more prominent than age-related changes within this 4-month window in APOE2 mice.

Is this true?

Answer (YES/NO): NO